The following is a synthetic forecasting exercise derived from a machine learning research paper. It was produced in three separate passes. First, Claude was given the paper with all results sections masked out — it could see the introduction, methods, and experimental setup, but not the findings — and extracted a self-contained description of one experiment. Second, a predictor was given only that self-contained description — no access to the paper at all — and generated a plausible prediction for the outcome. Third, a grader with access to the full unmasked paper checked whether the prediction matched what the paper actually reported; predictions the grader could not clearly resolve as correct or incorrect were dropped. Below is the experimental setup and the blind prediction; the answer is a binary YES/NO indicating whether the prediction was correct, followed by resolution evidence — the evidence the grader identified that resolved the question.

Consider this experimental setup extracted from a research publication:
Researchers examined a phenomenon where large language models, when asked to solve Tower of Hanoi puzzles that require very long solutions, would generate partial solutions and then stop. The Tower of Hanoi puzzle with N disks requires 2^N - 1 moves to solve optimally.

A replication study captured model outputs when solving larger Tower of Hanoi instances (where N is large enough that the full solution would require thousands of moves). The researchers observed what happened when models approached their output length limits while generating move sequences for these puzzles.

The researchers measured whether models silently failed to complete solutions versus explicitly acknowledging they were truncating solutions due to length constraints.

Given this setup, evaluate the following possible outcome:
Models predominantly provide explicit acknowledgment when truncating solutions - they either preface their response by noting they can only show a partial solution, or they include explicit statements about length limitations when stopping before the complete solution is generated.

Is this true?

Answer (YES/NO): YES